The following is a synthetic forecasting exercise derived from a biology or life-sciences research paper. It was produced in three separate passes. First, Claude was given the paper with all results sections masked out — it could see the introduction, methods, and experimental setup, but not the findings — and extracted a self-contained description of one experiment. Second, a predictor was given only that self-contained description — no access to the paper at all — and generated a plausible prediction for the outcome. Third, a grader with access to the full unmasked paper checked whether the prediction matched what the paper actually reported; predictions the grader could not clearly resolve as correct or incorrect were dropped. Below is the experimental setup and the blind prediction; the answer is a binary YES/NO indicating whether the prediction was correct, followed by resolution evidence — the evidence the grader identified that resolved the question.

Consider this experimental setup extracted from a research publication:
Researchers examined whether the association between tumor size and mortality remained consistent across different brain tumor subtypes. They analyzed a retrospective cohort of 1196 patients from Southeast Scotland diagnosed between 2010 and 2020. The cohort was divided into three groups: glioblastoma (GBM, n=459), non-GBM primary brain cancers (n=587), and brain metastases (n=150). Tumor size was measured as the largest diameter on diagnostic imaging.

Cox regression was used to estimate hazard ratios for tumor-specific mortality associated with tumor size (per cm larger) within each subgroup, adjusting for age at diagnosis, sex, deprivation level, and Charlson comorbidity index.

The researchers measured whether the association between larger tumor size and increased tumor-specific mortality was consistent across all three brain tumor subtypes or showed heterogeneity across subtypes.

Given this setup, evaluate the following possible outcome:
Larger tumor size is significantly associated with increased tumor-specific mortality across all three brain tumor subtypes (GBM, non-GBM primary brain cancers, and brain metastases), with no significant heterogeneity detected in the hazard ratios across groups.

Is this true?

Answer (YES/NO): NO